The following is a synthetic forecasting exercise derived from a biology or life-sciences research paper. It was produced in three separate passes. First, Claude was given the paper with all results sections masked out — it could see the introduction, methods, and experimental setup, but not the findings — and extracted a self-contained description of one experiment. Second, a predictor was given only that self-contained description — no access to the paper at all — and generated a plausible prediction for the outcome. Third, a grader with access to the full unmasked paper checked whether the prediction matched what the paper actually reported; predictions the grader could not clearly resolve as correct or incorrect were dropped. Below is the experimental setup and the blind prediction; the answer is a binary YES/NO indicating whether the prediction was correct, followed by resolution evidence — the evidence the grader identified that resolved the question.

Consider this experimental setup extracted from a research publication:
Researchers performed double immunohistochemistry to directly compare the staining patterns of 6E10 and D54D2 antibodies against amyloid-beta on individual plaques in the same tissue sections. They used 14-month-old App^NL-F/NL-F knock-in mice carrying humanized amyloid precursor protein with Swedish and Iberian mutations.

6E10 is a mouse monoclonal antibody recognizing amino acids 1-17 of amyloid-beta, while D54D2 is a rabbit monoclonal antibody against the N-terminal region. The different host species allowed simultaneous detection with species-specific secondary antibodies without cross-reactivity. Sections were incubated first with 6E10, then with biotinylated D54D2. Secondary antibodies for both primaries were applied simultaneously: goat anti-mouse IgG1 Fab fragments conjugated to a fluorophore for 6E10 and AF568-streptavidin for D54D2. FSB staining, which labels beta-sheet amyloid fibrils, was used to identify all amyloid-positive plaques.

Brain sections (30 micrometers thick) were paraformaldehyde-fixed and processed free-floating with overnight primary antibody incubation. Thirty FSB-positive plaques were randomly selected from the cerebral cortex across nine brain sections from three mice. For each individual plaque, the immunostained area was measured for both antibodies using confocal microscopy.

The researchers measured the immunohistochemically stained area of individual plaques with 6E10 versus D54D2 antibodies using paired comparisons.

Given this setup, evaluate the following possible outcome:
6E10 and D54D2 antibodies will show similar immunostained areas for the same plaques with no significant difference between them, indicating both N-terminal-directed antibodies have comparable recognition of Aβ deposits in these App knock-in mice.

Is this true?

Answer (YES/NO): NO